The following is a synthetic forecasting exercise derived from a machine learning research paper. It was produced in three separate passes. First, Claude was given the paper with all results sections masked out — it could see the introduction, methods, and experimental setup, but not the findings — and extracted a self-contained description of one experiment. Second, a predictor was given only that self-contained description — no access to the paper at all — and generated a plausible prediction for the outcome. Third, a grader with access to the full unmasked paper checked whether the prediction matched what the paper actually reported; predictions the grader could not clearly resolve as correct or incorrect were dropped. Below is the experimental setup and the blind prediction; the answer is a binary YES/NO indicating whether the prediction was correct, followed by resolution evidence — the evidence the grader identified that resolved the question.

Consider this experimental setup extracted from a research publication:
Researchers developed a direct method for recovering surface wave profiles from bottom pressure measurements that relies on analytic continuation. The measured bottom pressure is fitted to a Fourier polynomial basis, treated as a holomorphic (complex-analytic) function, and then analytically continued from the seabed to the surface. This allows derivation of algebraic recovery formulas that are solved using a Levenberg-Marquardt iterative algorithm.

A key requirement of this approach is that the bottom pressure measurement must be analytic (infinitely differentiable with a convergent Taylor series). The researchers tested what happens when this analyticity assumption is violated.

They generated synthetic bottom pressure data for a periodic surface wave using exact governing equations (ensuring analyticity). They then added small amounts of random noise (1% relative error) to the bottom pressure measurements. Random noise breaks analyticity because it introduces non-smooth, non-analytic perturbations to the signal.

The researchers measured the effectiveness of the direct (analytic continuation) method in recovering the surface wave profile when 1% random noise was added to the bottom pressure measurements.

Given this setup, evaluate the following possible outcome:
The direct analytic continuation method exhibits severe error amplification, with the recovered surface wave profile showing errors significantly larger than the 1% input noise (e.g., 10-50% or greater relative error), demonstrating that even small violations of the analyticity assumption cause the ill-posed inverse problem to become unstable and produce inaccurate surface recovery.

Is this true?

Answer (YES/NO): YES